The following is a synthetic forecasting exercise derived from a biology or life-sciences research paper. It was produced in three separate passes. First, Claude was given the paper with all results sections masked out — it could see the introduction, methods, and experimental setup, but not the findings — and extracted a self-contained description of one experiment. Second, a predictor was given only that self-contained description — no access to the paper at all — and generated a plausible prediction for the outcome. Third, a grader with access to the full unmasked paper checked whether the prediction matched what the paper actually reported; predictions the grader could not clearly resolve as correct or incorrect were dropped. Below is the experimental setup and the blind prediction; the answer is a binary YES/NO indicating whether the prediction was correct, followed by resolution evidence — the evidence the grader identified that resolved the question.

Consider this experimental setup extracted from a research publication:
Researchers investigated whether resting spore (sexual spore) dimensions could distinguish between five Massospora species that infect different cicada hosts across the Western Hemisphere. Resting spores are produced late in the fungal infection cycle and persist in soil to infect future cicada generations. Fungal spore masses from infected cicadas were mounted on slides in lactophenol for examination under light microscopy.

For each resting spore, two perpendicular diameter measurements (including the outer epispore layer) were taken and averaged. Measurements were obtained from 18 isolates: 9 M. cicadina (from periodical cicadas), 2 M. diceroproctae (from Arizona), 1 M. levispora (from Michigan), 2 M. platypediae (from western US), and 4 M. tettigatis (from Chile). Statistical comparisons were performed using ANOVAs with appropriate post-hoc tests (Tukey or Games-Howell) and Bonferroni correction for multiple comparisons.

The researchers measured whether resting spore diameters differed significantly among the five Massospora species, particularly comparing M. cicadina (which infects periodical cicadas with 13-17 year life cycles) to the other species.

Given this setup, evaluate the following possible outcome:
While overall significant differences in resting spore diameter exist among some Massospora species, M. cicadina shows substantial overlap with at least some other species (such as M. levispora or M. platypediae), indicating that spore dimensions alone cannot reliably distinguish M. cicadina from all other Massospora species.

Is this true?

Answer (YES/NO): NO